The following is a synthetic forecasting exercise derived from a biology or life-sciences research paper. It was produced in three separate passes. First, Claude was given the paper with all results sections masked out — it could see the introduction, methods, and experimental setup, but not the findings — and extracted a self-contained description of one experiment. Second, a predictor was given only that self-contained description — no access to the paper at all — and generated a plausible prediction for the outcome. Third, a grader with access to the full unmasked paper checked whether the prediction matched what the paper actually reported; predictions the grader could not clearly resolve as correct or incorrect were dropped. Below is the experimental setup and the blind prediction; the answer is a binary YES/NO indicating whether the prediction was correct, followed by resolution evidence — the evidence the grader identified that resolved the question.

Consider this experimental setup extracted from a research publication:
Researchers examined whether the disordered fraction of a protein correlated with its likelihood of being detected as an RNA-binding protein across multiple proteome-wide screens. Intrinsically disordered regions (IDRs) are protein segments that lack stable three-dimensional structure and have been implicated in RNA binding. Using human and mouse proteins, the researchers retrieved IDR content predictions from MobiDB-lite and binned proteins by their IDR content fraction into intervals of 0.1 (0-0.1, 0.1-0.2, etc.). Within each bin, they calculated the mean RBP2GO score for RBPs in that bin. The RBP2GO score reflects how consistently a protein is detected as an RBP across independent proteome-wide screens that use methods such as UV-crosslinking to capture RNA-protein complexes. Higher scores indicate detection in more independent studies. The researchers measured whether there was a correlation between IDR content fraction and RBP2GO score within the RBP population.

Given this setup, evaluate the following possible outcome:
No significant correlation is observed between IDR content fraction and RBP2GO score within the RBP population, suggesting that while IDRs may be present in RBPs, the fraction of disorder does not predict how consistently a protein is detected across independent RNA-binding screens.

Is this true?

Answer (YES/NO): NO